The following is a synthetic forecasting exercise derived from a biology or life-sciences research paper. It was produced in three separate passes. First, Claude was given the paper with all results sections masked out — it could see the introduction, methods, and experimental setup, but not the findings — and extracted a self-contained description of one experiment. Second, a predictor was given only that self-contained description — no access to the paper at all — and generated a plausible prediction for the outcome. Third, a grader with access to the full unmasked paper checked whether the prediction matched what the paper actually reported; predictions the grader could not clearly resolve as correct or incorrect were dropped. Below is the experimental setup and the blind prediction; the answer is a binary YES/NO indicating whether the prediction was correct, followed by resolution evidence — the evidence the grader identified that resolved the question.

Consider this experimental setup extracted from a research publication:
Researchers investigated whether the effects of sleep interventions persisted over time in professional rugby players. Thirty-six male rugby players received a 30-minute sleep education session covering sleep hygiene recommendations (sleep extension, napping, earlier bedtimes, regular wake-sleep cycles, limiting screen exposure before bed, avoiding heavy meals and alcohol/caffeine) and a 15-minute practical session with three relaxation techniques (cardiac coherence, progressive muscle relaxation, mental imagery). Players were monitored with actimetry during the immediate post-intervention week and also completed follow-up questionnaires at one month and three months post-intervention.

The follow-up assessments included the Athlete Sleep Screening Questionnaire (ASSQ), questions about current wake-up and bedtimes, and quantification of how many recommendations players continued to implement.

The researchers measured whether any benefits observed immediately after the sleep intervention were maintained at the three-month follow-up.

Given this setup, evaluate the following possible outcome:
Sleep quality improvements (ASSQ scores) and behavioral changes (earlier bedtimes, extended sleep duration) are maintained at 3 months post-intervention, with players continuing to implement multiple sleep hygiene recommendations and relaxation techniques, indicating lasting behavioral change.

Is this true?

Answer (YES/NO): NO